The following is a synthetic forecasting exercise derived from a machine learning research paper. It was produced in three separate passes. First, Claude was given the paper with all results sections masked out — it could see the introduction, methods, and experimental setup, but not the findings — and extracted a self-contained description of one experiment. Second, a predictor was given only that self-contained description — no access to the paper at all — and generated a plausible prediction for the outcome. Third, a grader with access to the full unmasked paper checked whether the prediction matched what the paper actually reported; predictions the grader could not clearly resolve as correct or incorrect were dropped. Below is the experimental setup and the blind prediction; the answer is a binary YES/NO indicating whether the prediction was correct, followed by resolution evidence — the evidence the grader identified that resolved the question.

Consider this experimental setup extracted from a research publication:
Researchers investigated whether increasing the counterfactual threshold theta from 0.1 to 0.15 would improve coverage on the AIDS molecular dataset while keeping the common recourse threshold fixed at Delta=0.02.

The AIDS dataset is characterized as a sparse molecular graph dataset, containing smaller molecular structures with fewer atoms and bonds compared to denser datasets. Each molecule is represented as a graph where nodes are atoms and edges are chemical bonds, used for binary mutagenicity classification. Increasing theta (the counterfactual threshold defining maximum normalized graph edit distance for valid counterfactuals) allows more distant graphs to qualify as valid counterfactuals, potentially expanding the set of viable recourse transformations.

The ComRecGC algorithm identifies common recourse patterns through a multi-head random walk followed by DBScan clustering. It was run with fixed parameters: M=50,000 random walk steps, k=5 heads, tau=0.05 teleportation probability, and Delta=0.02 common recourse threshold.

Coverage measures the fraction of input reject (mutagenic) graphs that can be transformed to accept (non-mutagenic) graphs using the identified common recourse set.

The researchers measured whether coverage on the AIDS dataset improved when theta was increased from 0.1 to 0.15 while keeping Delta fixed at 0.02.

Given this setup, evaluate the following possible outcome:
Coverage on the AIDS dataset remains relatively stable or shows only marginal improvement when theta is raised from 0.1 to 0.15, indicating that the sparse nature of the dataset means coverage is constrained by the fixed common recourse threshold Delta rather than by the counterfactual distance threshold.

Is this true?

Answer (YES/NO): YES